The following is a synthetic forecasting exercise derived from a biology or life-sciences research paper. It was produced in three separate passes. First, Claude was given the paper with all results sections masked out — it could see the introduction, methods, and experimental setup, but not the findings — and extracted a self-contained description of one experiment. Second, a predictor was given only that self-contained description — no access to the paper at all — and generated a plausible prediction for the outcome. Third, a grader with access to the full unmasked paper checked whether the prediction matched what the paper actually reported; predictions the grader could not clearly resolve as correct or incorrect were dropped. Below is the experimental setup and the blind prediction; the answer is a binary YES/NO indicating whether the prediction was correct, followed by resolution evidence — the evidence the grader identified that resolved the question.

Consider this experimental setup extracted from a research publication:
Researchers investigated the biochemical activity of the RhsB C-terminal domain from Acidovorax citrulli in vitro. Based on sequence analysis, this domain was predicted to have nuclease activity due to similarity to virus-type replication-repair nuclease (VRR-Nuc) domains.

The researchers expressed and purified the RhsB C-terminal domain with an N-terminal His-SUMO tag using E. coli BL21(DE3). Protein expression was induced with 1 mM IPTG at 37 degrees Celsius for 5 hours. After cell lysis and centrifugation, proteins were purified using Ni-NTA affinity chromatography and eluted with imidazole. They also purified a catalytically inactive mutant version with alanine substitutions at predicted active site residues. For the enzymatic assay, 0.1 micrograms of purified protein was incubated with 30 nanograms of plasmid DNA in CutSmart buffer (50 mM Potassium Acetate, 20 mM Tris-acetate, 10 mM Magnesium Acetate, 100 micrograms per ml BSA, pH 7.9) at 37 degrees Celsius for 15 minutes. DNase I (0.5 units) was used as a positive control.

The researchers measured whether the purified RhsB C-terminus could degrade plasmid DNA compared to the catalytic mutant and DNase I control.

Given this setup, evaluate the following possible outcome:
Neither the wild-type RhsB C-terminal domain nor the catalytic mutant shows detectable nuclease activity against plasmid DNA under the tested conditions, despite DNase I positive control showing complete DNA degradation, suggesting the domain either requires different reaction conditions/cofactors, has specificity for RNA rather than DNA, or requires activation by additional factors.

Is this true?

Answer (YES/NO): NO